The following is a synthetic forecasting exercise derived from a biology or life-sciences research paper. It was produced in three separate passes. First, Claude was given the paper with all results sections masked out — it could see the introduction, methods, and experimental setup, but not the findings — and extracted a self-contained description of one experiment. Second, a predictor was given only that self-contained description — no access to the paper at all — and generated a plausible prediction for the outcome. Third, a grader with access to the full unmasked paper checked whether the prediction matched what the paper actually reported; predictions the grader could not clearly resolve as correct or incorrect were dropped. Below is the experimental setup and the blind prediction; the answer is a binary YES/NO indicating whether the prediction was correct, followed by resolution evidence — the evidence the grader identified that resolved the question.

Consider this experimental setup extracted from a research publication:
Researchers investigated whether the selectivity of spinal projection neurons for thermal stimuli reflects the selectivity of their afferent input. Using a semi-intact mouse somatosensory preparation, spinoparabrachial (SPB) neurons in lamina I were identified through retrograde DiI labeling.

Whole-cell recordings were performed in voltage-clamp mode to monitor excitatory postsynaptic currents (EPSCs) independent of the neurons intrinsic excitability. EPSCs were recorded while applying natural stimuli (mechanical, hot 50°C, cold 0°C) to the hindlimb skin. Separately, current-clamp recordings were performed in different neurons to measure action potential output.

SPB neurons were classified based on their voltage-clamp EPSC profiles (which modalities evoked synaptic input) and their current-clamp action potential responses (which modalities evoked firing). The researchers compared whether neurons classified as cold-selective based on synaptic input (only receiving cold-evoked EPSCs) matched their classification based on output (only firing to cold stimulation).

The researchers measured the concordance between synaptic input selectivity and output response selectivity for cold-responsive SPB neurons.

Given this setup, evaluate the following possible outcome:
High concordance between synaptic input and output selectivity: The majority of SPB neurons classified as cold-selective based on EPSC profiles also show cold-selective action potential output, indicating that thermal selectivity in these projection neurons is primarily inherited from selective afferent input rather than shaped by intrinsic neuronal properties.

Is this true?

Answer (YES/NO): YES